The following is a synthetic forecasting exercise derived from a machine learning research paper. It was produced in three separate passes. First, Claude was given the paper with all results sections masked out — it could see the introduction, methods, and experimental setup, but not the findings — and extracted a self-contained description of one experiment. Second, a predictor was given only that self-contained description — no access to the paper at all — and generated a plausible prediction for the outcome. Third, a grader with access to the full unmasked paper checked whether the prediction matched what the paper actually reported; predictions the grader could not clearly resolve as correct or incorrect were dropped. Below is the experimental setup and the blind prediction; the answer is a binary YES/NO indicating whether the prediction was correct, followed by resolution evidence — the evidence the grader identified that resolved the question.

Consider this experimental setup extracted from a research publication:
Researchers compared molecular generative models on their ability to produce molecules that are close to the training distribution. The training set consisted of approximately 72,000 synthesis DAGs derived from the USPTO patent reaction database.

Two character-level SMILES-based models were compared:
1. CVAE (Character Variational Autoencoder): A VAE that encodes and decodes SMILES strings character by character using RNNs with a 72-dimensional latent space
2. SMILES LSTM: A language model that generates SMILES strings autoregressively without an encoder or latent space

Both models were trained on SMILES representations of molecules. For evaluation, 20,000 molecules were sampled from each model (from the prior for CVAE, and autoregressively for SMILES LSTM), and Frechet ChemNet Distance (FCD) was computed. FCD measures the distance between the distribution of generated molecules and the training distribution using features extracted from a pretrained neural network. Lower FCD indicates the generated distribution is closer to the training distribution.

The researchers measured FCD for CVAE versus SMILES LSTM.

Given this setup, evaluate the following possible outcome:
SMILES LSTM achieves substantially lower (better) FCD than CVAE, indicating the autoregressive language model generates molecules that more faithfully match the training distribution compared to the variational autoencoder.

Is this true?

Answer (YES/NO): NO